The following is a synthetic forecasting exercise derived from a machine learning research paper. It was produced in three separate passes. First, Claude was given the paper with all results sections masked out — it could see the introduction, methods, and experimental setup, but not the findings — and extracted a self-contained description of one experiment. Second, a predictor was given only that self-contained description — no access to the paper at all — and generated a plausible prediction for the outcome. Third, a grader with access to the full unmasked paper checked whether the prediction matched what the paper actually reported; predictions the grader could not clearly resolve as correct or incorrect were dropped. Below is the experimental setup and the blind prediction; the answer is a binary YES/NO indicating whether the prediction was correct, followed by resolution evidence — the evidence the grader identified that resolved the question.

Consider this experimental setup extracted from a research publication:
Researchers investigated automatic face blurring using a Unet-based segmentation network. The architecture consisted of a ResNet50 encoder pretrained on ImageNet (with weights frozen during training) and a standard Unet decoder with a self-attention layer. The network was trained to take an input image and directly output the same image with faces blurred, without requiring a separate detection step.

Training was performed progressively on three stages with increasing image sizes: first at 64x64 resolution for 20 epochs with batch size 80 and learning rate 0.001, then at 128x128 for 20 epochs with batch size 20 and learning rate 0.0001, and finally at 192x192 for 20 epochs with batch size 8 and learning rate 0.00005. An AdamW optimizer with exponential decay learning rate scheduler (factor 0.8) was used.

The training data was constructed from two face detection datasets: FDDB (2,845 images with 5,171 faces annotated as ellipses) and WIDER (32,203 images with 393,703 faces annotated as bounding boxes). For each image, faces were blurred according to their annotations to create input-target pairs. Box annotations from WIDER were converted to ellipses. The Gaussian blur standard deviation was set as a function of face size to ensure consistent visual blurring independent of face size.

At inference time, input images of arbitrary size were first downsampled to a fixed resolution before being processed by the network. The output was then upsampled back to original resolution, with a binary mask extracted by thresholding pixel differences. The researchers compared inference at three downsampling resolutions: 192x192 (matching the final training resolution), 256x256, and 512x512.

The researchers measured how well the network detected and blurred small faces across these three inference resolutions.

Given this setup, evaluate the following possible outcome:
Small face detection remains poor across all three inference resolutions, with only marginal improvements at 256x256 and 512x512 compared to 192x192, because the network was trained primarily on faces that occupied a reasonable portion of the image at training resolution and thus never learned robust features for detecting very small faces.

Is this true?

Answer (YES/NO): NO